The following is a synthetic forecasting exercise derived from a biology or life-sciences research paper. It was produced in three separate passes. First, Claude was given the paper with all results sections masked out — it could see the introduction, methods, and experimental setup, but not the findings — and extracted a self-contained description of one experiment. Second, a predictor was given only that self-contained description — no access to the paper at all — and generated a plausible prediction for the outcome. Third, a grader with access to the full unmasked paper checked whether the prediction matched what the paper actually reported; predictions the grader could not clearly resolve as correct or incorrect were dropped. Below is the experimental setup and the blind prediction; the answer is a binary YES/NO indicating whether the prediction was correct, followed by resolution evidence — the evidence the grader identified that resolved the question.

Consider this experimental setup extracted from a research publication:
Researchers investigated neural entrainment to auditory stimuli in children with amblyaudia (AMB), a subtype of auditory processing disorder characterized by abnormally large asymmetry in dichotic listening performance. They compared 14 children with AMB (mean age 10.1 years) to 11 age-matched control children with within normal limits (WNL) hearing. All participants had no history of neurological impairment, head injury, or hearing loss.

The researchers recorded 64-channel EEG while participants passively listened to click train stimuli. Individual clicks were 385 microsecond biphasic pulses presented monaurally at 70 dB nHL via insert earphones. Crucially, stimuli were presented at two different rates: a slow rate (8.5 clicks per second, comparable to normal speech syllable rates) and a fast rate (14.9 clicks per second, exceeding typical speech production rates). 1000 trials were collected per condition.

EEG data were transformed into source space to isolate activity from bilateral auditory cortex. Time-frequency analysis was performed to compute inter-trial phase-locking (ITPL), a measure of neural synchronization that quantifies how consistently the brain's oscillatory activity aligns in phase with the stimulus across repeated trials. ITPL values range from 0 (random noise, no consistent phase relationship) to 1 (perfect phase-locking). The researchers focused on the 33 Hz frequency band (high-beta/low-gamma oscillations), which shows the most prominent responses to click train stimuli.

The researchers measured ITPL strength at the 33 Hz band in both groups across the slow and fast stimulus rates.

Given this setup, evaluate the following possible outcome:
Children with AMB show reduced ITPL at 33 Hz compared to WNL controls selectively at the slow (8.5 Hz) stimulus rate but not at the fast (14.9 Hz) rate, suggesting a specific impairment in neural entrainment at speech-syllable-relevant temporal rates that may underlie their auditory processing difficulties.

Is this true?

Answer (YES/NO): NO